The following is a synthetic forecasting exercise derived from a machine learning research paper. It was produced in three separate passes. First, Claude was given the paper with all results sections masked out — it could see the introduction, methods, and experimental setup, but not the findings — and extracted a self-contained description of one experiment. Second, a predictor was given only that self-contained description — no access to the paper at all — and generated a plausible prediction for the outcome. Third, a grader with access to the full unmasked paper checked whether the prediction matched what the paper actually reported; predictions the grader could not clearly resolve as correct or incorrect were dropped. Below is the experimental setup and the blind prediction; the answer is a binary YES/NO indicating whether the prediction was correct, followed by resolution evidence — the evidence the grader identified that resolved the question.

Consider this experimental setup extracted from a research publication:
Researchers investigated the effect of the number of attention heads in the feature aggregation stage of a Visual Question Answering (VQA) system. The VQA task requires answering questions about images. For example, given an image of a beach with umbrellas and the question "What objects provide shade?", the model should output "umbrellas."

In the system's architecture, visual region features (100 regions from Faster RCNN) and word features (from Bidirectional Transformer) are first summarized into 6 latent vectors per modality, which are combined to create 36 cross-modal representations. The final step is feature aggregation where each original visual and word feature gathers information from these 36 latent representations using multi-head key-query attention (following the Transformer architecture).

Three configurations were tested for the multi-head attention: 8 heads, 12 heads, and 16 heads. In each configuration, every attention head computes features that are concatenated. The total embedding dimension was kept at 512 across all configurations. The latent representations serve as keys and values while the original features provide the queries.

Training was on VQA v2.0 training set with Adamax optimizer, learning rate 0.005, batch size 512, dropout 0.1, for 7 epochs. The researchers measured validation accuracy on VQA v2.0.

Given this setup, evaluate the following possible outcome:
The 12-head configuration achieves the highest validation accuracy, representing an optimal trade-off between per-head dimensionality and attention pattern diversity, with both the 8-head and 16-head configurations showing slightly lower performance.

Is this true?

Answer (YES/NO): NO